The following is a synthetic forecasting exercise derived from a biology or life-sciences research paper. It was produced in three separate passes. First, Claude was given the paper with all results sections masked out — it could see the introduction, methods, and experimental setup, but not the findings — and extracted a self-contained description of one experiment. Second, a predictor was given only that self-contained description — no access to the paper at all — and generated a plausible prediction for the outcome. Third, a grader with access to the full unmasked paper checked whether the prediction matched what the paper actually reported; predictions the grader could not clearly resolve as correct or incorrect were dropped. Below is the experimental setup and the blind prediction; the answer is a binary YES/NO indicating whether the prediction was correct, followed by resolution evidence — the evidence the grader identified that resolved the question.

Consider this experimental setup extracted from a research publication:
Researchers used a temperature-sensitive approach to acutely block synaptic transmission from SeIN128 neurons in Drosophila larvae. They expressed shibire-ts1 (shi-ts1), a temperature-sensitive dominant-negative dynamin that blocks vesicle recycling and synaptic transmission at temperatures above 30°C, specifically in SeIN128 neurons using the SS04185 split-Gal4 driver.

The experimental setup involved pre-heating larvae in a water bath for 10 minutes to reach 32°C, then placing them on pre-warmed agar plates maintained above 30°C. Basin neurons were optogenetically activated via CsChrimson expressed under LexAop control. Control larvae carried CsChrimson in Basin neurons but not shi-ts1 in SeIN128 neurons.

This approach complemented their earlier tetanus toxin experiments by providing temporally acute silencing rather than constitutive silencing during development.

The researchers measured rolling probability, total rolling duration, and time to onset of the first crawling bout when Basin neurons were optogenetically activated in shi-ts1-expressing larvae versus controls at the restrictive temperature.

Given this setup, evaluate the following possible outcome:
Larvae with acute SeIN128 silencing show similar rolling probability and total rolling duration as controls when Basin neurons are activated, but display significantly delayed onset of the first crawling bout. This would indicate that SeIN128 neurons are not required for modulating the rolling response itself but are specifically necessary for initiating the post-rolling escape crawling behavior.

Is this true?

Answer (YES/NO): NO